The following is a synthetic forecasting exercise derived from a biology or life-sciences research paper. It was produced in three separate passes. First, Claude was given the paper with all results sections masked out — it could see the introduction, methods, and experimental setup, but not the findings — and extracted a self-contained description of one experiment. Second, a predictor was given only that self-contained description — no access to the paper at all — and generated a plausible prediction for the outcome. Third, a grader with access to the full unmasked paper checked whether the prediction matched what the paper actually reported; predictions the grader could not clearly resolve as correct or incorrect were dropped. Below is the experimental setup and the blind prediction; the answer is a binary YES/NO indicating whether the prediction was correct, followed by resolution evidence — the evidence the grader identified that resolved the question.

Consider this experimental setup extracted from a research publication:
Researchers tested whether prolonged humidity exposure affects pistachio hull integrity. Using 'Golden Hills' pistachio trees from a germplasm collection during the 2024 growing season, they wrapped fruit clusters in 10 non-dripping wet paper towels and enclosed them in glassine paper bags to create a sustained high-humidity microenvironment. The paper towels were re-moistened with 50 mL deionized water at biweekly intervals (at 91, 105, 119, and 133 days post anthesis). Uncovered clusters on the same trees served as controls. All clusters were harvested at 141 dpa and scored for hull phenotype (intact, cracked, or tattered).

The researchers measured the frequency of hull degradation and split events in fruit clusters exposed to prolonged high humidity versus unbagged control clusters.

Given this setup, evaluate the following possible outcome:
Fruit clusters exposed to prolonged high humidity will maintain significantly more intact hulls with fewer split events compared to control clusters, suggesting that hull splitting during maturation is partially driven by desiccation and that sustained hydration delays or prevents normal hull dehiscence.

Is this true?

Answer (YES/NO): NO